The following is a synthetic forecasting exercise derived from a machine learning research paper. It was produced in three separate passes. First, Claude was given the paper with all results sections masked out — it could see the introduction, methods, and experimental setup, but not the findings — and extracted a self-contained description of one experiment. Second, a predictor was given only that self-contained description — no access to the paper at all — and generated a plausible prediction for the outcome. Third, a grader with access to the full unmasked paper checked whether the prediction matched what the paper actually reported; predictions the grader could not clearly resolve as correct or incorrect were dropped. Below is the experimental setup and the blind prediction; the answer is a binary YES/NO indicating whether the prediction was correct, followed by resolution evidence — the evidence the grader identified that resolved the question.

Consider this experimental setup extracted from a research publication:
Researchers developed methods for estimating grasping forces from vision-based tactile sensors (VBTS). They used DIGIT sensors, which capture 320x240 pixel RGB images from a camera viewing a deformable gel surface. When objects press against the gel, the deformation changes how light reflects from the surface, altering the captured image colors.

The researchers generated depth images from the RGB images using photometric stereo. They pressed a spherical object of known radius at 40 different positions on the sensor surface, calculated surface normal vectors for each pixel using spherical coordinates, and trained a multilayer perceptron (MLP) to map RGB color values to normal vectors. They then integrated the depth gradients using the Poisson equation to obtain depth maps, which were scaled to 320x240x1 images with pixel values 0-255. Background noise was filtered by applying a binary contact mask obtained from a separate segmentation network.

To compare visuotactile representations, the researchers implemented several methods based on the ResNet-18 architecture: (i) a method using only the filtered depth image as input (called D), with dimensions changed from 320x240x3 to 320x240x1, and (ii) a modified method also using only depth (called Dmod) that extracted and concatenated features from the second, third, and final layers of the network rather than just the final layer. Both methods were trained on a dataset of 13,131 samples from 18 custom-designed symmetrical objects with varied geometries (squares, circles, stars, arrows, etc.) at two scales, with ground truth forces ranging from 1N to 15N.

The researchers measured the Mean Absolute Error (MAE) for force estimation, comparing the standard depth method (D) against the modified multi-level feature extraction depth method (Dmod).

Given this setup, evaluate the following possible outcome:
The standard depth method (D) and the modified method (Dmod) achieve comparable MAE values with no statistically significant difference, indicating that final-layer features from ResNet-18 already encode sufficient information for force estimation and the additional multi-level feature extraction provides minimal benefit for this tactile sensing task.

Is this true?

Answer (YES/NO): YES